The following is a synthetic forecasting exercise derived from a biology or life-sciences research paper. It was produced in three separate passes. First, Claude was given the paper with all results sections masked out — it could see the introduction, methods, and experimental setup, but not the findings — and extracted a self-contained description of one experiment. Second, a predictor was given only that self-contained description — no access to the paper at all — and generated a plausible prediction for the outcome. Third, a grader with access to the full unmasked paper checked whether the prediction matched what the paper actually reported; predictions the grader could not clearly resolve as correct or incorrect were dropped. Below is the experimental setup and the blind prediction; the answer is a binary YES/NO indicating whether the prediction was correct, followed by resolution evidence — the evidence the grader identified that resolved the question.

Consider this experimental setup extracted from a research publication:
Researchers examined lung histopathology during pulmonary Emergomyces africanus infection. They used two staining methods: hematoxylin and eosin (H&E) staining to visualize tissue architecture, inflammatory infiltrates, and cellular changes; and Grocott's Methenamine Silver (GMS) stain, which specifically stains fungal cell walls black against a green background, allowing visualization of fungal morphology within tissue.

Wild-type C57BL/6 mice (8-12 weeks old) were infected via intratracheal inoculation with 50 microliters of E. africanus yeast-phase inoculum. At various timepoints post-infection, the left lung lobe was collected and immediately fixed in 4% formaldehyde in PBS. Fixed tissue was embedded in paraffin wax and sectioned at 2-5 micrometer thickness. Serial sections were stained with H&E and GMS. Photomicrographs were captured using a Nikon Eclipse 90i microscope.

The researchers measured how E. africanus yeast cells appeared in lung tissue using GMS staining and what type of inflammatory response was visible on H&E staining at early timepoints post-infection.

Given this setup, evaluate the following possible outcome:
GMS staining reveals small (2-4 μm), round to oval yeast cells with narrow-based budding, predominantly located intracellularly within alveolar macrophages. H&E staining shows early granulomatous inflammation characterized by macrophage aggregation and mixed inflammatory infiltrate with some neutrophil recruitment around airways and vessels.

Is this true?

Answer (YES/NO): NO